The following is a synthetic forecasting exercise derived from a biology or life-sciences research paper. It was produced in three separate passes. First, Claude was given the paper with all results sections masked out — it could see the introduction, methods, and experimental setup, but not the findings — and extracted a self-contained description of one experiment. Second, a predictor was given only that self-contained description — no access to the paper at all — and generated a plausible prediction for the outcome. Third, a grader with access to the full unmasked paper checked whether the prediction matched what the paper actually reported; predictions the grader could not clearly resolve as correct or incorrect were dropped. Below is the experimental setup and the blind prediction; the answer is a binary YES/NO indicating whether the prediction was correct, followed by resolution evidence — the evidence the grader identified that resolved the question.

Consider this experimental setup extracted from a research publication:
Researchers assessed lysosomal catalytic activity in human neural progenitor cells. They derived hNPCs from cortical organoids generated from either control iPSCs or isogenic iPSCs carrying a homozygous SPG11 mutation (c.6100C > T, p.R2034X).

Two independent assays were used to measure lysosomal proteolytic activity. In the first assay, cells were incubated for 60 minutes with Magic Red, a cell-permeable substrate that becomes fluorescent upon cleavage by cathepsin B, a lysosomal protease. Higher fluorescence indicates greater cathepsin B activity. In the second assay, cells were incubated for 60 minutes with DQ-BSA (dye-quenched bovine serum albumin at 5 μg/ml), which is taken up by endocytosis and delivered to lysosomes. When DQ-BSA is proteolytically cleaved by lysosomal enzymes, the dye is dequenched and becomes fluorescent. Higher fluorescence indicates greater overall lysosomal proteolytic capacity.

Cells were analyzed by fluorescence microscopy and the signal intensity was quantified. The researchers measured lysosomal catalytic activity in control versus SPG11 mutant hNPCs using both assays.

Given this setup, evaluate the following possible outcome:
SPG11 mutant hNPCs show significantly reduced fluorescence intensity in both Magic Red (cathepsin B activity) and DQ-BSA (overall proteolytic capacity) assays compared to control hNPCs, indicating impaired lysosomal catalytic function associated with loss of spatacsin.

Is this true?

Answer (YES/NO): NO